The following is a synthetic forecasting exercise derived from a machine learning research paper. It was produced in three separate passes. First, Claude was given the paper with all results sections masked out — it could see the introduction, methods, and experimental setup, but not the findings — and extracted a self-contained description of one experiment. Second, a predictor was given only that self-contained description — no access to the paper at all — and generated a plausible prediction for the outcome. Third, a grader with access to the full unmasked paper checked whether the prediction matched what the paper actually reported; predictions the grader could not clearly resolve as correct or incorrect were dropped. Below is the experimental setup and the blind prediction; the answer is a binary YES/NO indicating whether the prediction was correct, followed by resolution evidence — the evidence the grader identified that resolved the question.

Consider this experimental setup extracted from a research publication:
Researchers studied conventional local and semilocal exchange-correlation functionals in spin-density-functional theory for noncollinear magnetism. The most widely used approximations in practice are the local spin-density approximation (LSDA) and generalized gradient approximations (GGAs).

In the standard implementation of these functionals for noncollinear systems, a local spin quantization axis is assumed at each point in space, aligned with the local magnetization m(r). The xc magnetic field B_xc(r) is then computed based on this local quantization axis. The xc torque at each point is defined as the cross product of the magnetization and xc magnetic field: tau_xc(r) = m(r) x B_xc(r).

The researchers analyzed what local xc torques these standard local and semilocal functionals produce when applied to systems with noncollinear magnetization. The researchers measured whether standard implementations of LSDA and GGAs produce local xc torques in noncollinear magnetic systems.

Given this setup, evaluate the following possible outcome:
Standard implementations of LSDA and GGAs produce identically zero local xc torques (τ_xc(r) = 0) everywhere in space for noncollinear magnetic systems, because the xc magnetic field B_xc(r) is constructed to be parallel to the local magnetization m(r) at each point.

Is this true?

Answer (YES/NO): YES